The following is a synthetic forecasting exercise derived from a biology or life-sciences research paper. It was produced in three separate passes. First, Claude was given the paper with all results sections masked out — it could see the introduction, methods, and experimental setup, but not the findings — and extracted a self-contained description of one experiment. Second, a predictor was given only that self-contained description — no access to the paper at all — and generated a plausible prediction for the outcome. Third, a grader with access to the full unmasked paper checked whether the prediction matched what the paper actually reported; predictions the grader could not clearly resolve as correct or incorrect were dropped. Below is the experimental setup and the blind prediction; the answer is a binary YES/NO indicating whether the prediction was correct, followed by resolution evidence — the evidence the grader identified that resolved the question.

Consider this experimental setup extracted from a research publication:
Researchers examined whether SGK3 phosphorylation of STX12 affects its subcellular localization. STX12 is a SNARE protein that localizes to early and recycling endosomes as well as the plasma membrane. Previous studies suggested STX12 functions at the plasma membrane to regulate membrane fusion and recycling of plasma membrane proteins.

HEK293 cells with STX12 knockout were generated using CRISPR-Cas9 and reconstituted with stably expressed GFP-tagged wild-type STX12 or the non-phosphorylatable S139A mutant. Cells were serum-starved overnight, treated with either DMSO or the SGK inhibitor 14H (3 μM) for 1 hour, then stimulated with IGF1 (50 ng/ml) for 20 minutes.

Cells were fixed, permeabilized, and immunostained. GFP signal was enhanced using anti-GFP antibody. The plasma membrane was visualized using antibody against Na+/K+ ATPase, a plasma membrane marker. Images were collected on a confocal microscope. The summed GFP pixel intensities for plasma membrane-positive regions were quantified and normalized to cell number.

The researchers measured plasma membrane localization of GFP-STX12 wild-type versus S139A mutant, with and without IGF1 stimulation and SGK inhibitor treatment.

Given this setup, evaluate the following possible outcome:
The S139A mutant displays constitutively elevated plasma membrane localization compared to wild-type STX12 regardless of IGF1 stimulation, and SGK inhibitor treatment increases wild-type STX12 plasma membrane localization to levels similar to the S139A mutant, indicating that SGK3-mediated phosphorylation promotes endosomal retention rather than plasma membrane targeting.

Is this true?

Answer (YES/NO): NO